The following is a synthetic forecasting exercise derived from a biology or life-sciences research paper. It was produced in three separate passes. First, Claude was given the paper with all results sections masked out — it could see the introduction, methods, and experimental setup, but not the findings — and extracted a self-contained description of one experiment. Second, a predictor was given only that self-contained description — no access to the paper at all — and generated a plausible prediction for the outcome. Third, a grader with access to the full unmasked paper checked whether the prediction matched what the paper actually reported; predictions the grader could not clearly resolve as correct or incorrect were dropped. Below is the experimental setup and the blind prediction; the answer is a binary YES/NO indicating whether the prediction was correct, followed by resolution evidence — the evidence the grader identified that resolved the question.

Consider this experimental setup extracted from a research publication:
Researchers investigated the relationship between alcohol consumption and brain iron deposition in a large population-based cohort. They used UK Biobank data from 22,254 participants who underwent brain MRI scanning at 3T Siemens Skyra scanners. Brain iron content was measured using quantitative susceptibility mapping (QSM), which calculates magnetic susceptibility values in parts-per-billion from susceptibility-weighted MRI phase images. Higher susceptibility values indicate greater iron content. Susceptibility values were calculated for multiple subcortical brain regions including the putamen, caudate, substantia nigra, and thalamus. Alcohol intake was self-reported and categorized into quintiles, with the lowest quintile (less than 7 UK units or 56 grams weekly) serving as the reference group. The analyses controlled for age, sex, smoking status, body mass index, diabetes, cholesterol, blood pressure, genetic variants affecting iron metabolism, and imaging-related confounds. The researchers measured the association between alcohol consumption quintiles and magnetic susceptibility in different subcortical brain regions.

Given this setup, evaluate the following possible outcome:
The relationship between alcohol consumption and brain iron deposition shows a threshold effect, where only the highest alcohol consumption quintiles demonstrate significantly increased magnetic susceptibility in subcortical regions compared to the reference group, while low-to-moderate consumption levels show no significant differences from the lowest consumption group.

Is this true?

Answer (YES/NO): NO